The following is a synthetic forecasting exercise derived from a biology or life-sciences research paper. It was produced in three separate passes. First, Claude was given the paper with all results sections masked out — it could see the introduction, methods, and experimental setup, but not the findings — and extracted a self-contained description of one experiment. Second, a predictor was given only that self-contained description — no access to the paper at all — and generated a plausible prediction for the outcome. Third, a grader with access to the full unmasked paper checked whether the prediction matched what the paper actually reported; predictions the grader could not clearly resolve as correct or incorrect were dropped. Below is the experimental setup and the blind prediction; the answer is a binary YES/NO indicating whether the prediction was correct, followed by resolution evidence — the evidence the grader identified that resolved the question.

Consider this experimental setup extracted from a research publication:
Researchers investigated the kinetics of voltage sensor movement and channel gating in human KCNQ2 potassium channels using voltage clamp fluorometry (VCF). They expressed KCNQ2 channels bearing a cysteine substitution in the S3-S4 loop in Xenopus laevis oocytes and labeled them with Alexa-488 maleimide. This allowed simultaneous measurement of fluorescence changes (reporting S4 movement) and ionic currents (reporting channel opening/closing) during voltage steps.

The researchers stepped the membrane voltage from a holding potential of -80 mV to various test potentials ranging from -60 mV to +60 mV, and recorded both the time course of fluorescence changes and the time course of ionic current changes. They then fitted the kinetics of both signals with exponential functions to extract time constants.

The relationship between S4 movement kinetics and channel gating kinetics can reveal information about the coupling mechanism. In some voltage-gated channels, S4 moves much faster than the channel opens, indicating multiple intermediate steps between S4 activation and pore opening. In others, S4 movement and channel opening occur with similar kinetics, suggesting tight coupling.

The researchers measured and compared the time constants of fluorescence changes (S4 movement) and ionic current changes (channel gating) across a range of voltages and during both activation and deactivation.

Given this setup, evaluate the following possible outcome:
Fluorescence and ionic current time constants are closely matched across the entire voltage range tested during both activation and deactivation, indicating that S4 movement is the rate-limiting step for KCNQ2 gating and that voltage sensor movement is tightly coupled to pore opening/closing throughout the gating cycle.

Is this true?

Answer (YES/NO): NO